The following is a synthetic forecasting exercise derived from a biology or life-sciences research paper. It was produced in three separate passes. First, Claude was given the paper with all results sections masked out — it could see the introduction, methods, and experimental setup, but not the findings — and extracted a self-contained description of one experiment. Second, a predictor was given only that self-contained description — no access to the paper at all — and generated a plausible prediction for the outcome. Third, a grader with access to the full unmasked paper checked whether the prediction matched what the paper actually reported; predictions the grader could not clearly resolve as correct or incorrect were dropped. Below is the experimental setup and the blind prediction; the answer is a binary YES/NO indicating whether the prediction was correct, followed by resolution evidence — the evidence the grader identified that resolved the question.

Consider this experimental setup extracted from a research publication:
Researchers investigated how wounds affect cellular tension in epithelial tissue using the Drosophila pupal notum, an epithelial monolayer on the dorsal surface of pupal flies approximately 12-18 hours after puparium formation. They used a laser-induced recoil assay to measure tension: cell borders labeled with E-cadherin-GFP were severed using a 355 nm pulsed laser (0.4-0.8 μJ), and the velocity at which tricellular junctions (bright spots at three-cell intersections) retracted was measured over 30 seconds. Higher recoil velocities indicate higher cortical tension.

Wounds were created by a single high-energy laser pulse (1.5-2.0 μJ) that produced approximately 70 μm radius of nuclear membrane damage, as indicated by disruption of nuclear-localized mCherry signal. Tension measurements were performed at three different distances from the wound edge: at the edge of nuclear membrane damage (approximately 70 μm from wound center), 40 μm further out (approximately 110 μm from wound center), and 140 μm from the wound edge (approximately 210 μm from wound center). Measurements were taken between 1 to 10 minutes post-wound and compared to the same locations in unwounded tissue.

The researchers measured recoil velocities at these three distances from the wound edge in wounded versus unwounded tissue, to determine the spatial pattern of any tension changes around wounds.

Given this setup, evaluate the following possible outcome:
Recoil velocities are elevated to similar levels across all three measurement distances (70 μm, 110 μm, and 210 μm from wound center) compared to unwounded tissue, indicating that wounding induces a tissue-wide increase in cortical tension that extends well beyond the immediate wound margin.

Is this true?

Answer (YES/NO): NO